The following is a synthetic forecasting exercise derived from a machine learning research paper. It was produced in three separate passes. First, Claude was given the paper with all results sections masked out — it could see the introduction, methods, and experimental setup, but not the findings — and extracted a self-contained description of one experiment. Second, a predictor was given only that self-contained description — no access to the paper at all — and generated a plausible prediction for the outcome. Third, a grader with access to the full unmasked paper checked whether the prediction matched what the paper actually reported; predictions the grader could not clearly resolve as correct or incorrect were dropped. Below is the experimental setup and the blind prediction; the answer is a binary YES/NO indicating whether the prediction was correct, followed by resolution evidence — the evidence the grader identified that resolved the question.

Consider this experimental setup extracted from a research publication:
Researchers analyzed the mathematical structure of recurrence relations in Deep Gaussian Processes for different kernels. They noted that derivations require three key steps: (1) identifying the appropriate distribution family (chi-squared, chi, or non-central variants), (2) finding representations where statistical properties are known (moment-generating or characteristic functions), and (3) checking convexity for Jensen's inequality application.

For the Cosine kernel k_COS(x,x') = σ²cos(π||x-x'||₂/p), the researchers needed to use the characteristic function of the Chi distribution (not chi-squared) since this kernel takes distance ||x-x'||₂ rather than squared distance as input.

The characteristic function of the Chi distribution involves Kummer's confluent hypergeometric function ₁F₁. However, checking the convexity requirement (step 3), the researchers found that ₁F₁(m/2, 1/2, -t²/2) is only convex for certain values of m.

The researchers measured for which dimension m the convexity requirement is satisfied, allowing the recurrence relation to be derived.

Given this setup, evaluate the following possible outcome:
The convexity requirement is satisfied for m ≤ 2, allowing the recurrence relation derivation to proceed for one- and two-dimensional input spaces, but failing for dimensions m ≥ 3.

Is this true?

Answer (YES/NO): NO